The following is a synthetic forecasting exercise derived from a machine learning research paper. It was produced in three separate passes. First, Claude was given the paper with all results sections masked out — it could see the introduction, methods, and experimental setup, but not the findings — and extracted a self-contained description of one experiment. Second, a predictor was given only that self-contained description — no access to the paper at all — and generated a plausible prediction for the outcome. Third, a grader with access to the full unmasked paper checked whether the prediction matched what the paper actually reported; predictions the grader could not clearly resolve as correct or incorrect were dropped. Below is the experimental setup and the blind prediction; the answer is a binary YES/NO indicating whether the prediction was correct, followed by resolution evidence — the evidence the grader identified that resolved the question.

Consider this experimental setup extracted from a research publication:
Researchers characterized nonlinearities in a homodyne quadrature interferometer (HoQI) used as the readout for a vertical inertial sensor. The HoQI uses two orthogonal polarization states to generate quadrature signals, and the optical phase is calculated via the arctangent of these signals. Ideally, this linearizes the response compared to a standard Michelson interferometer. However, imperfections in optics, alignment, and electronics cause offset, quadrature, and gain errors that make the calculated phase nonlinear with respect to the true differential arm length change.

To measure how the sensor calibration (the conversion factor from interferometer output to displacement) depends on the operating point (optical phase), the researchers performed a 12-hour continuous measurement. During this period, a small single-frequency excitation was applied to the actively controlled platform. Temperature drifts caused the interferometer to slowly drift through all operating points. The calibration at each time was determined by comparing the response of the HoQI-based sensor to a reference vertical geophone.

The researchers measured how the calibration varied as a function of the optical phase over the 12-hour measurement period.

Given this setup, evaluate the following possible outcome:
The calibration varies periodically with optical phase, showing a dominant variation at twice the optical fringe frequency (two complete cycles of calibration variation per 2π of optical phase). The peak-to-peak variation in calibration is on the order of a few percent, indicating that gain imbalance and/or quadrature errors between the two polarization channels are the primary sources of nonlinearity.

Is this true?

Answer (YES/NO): NO